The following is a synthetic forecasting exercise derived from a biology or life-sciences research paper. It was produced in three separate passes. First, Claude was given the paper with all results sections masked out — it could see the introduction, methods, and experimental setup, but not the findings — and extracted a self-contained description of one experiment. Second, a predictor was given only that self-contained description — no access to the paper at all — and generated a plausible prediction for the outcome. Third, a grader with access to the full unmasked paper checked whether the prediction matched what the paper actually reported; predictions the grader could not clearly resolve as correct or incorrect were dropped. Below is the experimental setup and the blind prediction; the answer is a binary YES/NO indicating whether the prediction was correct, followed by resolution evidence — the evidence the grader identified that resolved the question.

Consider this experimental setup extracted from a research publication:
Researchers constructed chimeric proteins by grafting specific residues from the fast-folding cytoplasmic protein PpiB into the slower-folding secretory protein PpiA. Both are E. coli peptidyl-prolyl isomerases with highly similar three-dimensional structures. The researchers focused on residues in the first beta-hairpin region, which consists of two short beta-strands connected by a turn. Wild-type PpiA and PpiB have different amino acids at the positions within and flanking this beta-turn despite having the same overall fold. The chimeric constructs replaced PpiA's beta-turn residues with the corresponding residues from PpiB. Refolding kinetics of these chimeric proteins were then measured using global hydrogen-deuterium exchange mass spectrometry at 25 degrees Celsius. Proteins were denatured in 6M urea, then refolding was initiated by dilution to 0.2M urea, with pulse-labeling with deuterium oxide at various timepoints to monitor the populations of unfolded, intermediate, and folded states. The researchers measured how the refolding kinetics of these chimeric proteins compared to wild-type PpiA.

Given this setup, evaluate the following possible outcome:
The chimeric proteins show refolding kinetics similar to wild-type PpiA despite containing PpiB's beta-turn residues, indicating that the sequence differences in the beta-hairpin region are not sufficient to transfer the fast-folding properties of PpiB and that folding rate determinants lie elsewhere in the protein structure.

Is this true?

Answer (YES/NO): YES